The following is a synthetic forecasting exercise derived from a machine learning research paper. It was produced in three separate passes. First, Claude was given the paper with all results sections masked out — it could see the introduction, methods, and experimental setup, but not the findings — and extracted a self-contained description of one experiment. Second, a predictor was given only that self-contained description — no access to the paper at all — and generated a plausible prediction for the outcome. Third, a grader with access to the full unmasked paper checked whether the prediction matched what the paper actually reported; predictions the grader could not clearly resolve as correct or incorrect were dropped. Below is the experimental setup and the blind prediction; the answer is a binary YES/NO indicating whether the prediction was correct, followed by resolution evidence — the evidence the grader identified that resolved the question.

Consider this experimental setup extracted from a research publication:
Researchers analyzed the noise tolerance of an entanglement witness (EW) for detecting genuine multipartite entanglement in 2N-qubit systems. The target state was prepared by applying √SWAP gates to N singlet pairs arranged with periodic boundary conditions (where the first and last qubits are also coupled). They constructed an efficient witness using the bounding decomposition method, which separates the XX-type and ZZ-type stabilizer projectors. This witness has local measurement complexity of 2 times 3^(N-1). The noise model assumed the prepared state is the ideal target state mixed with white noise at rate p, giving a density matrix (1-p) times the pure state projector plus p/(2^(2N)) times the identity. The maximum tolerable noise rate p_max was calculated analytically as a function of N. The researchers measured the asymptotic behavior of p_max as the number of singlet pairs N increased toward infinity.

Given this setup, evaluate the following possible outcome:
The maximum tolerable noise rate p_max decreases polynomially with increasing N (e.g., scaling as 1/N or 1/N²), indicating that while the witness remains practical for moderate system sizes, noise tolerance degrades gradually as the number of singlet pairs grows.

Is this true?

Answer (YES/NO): NO